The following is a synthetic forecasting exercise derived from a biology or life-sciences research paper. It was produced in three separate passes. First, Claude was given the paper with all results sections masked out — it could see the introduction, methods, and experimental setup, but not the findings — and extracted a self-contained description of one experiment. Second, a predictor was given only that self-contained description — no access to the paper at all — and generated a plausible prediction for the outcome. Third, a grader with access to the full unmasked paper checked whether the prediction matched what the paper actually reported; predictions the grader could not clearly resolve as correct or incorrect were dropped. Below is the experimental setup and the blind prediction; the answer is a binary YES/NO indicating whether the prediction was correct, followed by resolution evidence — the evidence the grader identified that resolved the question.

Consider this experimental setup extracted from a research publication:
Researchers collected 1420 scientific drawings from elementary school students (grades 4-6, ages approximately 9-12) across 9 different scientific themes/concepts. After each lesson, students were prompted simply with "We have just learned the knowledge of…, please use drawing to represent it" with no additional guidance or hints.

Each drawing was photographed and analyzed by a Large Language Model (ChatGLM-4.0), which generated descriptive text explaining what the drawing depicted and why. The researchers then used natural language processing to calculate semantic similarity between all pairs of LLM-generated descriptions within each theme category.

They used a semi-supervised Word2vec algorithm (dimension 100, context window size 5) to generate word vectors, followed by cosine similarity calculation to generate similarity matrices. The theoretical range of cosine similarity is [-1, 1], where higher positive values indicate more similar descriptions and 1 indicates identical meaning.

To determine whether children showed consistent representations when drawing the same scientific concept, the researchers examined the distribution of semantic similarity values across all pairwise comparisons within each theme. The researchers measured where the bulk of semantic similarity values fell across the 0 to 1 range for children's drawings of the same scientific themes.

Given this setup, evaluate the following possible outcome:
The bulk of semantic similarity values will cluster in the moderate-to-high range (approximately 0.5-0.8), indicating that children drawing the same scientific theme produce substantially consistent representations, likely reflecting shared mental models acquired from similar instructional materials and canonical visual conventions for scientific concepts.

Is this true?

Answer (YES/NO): NO